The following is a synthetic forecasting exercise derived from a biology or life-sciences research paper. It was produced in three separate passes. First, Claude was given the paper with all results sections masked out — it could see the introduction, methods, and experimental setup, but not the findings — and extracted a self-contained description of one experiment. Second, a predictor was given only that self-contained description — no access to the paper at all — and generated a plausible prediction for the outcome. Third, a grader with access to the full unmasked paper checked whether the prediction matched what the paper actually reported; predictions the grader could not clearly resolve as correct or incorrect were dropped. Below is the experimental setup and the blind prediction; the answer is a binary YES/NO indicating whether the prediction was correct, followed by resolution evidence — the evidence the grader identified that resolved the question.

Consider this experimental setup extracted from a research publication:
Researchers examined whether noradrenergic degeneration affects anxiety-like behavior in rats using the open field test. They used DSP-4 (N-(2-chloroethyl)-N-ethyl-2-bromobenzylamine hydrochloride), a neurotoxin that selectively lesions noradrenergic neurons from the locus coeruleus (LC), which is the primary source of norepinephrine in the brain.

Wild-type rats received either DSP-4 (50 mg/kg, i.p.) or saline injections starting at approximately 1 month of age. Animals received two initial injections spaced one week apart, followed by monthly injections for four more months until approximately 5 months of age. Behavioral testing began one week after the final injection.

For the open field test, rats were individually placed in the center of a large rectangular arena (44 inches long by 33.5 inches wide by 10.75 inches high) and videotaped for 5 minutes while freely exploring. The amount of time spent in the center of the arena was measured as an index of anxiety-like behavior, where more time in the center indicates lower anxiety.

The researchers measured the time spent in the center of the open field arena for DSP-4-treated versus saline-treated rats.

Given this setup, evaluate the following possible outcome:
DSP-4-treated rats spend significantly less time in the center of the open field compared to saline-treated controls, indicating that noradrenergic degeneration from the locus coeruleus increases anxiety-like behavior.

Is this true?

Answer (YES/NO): YES